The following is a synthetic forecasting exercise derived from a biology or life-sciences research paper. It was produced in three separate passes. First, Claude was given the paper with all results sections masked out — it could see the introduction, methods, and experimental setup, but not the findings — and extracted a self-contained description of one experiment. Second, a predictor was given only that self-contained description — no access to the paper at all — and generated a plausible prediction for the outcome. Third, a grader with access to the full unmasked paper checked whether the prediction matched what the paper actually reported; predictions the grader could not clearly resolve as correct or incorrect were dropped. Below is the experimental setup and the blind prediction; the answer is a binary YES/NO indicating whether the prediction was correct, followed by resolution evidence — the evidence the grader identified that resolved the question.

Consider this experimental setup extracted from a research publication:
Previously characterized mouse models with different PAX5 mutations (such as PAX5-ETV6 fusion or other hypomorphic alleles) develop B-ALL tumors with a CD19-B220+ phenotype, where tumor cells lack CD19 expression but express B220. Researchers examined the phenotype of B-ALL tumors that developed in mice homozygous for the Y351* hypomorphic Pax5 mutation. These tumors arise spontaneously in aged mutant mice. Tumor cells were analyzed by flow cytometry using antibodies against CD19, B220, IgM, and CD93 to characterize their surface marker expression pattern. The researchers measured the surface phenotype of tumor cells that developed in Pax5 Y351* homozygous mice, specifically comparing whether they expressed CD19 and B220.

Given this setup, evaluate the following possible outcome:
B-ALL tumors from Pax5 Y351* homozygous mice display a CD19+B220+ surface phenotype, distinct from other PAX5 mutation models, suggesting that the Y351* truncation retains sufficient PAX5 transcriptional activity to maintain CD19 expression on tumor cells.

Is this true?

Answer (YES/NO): NO